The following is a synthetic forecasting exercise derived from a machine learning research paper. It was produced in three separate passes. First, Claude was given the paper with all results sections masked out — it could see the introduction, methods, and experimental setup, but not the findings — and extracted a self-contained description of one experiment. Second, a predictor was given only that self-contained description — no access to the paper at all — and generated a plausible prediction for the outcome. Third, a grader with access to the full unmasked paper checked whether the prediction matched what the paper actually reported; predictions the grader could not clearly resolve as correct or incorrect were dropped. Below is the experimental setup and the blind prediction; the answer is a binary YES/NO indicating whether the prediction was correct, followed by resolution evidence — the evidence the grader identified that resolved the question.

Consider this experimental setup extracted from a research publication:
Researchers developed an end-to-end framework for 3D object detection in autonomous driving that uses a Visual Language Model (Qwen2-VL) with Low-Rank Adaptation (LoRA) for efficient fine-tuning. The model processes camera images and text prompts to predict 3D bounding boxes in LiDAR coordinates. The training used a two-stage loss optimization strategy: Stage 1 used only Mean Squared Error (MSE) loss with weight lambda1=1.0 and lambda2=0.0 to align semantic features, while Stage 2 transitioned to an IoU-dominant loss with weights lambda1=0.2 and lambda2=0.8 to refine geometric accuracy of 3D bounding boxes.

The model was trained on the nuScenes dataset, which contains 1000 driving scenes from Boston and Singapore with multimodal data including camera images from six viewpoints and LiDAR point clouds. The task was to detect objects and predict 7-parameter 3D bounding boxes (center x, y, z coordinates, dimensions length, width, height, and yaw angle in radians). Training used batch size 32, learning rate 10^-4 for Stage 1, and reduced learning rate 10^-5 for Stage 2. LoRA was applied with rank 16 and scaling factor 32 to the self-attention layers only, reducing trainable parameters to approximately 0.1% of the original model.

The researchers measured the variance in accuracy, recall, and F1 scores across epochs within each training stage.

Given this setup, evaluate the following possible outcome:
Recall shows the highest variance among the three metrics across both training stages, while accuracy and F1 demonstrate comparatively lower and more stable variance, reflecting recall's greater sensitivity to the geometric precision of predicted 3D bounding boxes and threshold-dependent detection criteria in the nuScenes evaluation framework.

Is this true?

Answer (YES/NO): NO